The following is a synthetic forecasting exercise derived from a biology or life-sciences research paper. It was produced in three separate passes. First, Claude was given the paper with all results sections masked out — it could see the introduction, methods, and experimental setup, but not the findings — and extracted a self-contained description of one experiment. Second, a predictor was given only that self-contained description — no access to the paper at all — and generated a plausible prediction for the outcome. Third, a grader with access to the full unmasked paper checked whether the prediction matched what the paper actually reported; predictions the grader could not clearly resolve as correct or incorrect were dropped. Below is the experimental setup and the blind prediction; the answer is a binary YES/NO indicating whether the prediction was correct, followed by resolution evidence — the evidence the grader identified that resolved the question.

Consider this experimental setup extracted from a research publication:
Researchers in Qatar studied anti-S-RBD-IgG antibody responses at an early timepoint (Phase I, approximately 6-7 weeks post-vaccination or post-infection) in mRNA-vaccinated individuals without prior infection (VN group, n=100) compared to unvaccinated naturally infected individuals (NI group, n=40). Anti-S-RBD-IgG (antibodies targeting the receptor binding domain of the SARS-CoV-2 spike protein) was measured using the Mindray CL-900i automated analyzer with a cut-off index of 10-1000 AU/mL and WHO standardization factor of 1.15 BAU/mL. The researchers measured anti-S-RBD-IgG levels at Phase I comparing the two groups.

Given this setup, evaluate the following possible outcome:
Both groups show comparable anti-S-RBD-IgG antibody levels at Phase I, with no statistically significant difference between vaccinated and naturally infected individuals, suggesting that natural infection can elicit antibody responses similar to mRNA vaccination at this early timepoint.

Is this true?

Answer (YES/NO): NO